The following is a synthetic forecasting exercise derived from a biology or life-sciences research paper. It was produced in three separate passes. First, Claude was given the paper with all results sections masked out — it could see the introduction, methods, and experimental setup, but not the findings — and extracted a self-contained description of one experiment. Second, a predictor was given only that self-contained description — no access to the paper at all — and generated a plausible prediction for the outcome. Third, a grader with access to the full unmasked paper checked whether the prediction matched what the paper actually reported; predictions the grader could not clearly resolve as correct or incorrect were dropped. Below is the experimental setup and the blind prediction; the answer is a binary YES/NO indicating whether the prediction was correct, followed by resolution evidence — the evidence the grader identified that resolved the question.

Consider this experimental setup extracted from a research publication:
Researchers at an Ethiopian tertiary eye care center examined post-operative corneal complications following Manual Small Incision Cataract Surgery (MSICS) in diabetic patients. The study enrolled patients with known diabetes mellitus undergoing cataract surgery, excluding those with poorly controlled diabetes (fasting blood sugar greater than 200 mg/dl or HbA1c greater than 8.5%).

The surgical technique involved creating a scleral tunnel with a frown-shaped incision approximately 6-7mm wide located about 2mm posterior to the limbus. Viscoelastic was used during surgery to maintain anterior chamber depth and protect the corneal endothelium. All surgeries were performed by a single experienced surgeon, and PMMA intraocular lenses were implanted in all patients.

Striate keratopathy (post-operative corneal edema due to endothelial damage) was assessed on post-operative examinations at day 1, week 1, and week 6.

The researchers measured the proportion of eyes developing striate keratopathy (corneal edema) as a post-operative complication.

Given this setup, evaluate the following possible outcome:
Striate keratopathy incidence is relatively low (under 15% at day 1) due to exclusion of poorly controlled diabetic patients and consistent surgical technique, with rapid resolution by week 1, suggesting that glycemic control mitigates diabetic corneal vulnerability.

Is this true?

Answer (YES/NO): NO